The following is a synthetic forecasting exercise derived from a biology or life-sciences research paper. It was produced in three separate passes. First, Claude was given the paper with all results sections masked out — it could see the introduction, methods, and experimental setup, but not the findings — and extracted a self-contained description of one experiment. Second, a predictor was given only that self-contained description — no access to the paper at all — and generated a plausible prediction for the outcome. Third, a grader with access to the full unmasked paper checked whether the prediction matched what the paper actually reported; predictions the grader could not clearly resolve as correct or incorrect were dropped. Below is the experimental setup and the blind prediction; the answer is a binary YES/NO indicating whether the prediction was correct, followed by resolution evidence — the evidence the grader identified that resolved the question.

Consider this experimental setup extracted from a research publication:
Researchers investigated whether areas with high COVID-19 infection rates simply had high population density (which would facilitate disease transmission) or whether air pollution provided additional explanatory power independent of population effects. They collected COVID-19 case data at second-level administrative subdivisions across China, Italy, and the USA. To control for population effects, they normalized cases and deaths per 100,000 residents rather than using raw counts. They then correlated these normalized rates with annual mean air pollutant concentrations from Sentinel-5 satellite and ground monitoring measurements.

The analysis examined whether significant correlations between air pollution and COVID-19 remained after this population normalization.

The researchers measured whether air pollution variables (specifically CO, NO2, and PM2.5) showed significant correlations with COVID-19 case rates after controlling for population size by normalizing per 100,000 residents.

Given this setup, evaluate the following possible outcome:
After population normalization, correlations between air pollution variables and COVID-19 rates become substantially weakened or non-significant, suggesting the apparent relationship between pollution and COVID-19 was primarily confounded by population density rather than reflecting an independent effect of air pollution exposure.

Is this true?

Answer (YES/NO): NO